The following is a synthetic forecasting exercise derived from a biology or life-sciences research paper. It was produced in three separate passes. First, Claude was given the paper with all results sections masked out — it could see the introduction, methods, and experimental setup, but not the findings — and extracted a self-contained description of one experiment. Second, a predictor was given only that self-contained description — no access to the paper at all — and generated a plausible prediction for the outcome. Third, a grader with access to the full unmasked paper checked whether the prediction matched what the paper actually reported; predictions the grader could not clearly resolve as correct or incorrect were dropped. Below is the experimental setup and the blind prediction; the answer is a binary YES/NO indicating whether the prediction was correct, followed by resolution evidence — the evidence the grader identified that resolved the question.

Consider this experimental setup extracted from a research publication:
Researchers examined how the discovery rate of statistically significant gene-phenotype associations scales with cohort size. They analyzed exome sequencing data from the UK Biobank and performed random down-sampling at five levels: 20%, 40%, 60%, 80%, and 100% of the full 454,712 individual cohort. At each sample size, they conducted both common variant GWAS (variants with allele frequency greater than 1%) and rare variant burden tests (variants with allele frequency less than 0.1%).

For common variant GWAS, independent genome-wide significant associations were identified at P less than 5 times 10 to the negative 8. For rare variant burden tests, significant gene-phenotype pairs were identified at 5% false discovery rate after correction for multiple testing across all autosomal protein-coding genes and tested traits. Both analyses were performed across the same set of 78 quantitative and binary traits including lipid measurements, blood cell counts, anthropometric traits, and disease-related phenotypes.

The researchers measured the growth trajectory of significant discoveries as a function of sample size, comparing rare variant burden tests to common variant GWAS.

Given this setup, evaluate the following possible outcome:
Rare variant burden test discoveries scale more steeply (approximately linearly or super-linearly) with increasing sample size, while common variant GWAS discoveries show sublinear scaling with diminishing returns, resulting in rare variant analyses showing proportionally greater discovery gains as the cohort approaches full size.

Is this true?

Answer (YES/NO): NO